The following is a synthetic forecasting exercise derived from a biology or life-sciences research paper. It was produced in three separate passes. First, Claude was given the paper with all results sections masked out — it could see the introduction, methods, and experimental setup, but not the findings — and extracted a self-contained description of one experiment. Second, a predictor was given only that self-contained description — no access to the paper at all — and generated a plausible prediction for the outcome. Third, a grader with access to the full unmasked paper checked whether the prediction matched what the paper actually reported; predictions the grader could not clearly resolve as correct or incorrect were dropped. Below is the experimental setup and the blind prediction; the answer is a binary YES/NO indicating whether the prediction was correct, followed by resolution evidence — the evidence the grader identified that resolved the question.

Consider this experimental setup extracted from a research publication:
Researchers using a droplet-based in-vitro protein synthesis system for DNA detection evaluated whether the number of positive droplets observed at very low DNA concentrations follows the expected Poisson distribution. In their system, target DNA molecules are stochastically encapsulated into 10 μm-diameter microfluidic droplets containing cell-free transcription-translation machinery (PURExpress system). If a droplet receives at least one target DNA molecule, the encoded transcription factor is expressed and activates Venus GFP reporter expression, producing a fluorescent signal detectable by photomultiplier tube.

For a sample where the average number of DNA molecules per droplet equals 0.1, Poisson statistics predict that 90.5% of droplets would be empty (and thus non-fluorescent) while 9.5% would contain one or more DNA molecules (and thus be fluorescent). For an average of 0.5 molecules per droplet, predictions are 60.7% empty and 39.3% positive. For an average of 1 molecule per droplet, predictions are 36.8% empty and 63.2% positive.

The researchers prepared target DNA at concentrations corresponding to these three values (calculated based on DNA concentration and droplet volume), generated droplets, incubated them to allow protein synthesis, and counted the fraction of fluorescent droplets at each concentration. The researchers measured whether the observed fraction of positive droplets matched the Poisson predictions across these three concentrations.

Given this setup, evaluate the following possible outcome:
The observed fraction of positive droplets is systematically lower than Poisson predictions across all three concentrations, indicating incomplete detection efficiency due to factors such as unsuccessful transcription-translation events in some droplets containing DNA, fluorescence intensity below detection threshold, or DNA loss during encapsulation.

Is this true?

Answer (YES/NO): NO